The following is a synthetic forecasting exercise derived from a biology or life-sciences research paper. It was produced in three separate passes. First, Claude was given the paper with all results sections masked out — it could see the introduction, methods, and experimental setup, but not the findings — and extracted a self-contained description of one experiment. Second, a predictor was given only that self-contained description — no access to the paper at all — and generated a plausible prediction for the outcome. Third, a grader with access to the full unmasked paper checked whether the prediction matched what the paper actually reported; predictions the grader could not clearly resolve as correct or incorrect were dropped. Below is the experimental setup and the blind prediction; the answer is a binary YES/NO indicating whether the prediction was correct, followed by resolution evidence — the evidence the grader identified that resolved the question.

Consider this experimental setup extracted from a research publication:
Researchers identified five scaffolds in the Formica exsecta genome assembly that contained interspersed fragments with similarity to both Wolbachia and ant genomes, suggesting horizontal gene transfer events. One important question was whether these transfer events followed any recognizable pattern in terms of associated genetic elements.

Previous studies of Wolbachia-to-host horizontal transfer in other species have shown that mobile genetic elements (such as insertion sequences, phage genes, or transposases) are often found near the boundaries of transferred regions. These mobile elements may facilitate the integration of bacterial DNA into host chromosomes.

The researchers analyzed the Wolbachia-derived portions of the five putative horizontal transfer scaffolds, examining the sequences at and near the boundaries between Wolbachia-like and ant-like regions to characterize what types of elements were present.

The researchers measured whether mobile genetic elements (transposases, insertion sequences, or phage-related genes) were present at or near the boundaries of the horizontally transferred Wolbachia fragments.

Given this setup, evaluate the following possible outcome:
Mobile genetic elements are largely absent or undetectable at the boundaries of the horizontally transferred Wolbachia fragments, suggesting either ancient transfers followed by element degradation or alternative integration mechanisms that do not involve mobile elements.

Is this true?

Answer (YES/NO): NO